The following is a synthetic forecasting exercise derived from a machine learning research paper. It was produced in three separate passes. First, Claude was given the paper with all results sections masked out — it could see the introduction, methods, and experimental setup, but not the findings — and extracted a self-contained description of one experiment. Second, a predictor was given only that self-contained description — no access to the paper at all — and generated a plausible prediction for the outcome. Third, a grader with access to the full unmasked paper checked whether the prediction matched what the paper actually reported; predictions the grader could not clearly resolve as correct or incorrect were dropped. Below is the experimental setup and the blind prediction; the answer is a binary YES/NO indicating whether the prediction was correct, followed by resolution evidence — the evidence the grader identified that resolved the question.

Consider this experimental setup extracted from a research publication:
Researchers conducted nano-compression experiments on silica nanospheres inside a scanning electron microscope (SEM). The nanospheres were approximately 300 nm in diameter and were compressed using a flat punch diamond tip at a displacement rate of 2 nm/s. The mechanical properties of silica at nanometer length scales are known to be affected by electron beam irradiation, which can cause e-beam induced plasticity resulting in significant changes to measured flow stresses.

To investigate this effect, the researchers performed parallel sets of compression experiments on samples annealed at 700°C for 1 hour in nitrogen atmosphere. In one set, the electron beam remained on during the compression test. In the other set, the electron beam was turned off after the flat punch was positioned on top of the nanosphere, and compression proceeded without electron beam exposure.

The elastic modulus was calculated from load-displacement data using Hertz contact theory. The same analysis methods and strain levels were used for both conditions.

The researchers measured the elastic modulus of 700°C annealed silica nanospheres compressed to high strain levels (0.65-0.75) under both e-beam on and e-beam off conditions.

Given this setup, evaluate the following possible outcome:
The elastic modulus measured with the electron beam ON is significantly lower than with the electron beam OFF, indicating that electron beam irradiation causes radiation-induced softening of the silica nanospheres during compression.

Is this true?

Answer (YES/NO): YES